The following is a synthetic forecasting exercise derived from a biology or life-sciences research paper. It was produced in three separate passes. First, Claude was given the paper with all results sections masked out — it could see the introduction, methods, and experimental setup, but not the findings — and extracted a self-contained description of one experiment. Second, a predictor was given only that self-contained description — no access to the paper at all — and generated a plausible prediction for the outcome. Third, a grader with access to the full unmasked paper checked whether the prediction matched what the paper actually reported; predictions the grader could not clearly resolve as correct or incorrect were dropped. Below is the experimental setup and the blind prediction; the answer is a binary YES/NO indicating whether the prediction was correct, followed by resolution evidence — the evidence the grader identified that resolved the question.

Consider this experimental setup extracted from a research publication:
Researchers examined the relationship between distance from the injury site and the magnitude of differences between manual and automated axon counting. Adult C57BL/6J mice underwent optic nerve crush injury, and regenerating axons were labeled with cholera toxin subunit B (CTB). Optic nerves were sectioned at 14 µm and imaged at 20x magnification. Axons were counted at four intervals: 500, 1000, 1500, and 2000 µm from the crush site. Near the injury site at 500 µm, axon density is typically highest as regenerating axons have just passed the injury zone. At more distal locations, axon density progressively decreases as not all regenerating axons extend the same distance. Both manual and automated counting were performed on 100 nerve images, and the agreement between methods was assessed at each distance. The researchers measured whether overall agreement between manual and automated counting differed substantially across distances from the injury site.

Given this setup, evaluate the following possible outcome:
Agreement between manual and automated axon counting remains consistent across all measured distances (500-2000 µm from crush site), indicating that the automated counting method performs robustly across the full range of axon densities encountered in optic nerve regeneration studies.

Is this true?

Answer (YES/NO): NO